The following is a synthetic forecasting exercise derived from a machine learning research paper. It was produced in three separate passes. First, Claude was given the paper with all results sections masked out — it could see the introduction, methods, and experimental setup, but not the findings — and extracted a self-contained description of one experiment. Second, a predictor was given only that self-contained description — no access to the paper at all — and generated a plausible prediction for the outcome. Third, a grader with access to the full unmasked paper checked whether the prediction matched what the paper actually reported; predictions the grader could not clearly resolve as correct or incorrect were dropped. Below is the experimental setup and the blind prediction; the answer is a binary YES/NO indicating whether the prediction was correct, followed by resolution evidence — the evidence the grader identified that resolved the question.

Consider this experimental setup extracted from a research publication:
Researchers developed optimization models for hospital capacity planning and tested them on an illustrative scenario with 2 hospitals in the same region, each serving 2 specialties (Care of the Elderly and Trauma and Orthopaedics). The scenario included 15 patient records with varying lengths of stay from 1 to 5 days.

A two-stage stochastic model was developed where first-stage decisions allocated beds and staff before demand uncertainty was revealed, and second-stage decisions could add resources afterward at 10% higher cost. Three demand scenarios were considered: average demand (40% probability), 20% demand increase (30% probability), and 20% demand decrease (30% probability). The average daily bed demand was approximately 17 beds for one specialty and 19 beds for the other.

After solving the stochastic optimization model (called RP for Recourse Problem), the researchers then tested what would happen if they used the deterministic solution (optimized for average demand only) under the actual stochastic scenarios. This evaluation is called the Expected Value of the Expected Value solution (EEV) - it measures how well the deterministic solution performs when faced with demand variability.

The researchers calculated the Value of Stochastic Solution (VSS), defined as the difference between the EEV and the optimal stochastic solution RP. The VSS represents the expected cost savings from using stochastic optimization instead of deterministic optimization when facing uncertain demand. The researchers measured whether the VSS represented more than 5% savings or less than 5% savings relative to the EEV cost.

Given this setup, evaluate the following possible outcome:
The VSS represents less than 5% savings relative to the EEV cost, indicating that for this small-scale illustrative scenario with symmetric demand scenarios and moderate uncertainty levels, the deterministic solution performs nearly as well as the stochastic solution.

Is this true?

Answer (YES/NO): YES